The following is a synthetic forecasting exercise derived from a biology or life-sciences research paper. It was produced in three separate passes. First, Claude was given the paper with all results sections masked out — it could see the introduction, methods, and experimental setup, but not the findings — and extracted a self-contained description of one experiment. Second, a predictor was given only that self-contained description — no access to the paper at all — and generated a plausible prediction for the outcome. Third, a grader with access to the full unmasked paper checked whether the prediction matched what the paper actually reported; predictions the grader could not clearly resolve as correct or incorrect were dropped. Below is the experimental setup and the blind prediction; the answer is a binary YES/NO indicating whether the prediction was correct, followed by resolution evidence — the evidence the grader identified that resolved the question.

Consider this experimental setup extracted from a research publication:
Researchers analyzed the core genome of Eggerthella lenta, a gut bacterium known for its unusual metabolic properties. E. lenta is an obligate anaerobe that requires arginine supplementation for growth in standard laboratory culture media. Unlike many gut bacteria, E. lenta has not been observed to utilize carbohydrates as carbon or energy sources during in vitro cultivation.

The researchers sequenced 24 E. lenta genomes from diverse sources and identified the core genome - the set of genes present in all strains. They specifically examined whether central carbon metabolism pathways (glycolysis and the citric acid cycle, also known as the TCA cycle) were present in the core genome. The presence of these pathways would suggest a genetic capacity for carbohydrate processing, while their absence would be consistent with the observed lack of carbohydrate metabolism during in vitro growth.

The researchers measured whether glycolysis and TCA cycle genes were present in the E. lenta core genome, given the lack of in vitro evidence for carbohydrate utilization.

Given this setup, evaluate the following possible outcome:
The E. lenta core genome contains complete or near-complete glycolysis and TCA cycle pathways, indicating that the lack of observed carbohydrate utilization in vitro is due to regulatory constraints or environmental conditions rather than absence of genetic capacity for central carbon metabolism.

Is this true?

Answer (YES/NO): YES